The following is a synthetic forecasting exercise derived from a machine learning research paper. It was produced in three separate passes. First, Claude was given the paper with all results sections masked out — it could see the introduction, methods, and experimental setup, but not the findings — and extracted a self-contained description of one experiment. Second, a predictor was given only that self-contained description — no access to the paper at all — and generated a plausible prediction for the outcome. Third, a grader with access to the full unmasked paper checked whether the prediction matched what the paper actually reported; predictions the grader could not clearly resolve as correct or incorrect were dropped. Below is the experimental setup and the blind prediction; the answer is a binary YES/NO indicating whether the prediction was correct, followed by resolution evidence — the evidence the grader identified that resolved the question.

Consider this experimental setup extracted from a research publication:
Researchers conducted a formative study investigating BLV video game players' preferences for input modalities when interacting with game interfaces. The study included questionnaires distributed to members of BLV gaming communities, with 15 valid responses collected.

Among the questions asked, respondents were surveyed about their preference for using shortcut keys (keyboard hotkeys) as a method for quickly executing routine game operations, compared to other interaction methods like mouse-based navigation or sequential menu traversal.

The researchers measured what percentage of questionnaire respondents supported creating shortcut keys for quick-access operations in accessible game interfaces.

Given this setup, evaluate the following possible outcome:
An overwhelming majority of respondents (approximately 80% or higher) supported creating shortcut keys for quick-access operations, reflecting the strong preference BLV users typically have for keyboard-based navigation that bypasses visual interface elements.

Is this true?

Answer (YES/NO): NO